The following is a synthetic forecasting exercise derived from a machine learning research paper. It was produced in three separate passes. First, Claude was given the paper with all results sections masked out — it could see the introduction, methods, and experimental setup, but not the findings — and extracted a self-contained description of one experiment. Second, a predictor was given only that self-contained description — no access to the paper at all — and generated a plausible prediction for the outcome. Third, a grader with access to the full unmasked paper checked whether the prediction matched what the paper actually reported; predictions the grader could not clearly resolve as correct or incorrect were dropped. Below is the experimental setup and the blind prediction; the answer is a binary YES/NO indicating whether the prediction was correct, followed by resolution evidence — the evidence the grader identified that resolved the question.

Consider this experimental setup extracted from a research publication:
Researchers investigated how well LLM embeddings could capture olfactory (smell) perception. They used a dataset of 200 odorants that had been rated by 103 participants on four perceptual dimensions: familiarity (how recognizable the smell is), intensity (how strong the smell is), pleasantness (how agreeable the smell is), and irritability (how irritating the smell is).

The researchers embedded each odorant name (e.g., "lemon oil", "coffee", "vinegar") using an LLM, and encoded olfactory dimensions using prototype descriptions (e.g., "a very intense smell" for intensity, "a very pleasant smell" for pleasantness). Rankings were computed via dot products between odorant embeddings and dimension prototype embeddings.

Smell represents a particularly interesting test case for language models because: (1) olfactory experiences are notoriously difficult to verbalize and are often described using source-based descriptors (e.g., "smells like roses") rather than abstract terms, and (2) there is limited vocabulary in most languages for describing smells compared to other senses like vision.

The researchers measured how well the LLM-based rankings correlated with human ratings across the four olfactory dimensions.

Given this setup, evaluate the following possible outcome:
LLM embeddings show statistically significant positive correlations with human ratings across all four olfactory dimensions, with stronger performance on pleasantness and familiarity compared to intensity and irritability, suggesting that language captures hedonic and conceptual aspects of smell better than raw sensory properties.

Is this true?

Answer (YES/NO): NO